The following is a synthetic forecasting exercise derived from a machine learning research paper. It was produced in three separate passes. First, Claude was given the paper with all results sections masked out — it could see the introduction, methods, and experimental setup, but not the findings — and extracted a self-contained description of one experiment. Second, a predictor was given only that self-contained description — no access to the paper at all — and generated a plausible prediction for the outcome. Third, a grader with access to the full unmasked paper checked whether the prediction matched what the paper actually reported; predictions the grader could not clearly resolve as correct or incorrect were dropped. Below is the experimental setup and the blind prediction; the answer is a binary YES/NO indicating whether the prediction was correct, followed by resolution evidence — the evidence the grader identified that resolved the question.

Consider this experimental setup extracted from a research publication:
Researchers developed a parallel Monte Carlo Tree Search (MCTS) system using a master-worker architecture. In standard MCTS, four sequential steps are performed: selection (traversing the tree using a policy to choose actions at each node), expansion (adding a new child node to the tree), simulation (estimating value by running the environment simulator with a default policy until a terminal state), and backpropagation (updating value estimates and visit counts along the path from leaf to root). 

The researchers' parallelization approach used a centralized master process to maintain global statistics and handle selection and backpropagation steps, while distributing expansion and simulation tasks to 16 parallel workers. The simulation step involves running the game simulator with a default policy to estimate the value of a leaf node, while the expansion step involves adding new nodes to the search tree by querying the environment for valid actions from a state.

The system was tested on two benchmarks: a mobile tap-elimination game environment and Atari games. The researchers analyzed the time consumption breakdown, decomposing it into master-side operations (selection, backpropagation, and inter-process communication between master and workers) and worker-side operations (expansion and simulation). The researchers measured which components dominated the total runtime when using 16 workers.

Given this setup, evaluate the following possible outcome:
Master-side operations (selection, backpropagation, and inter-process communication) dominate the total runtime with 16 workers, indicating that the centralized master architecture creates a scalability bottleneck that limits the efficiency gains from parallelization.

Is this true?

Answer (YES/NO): NO